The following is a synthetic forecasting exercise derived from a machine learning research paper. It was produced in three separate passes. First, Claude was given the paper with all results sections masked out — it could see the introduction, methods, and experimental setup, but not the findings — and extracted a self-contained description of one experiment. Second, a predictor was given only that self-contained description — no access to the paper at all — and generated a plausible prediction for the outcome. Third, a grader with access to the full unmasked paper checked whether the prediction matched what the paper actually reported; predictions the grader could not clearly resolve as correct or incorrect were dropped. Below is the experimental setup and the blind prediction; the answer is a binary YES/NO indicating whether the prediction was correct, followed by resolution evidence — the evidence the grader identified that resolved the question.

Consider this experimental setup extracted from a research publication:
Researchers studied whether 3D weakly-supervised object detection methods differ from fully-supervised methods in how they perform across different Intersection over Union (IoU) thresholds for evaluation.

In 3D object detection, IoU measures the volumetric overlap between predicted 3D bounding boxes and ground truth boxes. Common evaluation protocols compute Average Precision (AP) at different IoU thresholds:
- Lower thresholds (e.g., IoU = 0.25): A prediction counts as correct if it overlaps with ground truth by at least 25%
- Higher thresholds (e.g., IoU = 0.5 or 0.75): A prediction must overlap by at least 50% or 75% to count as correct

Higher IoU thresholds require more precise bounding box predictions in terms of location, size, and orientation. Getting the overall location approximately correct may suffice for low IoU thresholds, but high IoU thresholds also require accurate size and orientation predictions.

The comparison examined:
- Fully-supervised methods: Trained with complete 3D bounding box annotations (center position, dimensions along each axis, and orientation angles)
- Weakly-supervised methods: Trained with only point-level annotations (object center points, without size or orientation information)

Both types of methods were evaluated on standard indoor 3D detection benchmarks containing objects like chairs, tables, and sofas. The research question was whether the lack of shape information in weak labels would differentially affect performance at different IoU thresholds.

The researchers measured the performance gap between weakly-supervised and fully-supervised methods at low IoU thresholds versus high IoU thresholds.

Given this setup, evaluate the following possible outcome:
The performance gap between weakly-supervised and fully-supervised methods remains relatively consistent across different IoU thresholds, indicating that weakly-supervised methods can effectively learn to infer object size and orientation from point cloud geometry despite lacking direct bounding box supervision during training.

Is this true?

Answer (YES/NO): NO